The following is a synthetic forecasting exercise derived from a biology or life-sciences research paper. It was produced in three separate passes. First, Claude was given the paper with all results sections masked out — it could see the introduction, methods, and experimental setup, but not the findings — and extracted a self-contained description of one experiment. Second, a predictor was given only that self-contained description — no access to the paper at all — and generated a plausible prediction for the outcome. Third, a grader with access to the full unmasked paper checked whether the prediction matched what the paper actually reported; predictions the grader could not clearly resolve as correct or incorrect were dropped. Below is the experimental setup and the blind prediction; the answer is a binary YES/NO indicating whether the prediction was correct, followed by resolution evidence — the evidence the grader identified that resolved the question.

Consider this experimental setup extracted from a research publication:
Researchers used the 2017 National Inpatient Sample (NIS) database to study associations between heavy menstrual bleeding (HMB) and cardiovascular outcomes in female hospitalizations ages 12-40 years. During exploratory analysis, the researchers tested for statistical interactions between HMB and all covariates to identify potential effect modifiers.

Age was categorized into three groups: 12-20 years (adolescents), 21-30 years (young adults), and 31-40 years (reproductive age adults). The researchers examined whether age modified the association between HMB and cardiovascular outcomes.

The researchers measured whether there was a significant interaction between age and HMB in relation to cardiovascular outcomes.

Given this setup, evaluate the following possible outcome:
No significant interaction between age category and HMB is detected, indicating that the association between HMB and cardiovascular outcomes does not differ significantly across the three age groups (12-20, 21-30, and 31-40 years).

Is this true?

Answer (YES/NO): NO